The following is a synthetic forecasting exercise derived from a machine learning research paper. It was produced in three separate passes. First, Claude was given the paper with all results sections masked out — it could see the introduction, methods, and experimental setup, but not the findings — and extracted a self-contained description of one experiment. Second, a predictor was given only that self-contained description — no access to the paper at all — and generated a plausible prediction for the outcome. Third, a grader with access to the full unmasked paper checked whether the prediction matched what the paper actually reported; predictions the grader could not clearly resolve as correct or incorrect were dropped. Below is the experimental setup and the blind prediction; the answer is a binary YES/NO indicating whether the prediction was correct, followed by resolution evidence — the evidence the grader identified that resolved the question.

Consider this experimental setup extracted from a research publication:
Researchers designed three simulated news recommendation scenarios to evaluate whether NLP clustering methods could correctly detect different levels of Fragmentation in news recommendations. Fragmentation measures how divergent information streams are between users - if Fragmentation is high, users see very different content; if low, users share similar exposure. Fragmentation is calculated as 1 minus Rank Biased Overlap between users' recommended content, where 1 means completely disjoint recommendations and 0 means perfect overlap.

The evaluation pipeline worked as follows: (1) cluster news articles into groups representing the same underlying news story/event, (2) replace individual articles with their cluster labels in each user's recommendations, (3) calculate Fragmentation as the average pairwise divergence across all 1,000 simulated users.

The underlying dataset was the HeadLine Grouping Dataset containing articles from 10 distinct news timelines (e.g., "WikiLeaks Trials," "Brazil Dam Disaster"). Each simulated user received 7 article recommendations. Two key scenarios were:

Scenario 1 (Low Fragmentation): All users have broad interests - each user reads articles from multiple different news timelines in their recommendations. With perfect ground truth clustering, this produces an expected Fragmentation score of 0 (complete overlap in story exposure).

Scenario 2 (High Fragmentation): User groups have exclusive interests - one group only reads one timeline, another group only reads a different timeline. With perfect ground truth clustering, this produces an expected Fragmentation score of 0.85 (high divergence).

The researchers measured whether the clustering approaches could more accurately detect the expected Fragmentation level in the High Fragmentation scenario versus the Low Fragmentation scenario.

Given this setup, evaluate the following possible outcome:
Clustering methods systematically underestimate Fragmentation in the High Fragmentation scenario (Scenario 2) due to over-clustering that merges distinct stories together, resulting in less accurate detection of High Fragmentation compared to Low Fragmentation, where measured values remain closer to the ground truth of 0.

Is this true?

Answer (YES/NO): NO